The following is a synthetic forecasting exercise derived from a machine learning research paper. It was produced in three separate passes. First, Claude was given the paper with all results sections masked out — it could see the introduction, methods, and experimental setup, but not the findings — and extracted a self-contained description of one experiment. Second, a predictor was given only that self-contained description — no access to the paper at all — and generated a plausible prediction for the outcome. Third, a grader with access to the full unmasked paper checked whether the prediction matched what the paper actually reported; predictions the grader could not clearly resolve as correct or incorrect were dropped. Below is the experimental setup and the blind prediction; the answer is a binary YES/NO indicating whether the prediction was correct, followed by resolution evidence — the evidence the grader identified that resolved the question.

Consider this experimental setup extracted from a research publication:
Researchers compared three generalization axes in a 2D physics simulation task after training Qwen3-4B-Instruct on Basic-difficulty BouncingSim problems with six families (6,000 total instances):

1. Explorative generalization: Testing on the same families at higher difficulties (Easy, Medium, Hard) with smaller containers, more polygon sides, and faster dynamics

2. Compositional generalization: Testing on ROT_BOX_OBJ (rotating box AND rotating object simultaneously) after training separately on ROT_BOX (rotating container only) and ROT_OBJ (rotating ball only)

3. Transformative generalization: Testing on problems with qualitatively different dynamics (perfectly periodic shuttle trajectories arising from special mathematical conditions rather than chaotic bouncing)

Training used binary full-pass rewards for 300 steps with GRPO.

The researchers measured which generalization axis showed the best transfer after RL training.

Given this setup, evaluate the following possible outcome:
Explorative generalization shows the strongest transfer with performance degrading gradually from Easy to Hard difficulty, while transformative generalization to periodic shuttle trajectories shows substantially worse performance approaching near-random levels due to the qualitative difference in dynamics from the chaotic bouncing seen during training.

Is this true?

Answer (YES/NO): NO